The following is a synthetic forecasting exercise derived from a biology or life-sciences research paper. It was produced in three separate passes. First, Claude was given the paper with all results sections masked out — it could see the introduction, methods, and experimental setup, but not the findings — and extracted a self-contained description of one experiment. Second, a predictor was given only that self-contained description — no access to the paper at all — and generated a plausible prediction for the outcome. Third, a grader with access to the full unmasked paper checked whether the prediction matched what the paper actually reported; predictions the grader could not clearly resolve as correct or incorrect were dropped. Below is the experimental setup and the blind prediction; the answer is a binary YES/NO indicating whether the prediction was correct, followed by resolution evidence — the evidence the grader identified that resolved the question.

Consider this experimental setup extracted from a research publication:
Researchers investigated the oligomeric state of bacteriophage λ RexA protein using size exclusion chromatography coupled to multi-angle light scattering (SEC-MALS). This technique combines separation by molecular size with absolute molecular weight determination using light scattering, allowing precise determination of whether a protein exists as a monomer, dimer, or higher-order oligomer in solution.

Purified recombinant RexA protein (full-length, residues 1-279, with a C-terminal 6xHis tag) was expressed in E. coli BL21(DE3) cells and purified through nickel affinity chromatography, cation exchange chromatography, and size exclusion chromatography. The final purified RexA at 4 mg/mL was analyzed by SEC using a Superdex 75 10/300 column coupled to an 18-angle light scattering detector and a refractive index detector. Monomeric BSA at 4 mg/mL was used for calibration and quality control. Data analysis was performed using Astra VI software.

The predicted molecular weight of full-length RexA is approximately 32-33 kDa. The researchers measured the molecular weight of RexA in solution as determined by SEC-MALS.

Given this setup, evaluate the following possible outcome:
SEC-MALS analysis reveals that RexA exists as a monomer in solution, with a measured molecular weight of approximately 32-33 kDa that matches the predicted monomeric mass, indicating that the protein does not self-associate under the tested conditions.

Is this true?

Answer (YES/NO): NO